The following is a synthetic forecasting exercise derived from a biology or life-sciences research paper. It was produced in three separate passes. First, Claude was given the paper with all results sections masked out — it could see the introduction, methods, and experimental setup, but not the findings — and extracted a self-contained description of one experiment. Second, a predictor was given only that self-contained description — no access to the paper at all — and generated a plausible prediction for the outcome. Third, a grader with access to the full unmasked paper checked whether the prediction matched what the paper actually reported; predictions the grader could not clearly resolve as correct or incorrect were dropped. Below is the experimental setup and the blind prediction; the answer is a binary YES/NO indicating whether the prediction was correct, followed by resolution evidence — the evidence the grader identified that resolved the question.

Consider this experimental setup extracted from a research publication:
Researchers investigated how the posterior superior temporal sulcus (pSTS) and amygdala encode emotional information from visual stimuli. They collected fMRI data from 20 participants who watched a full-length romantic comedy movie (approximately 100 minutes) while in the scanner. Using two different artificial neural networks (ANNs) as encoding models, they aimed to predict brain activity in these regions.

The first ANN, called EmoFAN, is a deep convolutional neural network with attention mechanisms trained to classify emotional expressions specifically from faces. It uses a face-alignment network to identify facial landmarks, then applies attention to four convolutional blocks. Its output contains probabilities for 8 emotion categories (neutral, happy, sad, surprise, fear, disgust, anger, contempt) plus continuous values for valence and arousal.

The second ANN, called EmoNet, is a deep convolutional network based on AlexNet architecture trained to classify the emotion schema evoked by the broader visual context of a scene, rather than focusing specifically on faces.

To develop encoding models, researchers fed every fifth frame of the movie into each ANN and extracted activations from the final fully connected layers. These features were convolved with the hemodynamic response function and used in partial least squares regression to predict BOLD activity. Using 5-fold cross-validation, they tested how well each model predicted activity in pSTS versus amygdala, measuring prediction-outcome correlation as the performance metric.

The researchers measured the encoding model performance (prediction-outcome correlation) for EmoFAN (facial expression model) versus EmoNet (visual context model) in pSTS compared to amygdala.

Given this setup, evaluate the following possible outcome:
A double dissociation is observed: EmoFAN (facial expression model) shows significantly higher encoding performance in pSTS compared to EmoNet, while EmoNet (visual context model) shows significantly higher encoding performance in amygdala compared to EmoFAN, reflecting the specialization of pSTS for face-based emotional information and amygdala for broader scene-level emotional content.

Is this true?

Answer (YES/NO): NO